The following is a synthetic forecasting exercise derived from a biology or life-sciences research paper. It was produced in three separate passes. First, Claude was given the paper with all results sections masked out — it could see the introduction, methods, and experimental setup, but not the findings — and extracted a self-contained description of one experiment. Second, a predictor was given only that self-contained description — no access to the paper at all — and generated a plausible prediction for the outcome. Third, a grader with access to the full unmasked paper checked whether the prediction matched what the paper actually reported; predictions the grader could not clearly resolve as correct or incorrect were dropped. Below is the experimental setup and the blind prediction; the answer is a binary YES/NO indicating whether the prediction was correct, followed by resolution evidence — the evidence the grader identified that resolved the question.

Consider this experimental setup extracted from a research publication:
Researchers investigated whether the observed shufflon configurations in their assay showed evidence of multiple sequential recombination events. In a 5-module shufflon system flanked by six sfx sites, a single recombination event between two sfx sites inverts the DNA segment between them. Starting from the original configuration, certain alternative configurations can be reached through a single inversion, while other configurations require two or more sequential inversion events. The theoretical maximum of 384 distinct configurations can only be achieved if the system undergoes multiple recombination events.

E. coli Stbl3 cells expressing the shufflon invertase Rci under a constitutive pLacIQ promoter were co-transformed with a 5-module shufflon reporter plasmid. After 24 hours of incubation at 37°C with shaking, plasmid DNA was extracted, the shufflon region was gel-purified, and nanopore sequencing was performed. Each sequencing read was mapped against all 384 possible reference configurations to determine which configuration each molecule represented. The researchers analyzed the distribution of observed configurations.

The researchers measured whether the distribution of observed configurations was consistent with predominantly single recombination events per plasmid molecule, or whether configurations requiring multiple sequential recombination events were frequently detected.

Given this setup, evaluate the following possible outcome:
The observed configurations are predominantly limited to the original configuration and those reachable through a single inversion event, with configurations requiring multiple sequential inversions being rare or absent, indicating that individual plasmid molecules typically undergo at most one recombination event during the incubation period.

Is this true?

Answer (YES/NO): NO